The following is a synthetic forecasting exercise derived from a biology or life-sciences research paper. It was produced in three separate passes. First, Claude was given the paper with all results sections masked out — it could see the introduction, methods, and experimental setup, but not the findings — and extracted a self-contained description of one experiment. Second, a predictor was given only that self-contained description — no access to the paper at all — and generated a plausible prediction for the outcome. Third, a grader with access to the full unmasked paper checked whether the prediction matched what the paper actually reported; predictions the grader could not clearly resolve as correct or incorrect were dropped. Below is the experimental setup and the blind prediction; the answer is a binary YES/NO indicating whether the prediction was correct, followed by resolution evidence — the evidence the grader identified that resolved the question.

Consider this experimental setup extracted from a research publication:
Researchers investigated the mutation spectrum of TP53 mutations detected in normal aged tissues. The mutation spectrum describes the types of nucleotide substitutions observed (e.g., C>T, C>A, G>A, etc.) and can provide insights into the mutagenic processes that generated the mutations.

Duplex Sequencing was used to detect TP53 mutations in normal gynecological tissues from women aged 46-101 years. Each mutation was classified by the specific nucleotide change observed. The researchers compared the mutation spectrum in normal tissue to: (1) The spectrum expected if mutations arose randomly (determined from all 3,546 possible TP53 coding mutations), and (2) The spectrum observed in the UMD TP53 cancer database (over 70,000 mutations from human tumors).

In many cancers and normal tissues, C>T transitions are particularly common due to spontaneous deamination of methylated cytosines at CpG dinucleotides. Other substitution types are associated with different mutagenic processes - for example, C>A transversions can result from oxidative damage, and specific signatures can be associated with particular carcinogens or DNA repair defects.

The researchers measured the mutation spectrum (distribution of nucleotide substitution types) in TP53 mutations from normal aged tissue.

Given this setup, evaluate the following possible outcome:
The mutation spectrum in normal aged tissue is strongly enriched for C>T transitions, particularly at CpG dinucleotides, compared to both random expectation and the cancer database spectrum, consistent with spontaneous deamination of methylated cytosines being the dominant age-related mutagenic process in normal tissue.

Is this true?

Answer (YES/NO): NO